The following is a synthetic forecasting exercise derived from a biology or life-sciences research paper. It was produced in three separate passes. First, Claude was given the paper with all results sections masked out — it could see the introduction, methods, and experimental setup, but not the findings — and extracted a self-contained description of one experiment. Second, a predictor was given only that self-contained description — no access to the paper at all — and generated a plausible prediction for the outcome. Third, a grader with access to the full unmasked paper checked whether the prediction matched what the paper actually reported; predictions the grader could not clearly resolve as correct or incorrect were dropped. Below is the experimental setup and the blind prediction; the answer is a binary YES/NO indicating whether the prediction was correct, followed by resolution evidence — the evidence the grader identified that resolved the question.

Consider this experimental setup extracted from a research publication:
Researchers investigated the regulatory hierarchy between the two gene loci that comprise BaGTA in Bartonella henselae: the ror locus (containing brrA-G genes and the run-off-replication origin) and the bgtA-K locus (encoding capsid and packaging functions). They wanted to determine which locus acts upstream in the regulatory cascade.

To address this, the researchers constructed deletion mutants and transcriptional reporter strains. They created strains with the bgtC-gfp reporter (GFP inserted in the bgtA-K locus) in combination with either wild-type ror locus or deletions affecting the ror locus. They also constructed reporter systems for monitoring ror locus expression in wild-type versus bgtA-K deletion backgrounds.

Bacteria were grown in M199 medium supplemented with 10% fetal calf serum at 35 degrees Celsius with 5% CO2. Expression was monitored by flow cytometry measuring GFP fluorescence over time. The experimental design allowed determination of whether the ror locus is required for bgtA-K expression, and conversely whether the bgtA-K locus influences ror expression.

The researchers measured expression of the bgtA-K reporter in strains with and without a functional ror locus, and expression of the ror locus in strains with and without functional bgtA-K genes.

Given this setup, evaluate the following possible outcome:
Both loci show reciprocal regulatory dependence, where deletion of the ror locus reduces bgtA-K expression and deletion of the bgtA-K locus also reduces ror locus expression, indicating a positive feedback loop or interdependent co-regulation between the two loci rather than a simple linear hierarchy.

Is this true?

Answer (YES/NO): NO